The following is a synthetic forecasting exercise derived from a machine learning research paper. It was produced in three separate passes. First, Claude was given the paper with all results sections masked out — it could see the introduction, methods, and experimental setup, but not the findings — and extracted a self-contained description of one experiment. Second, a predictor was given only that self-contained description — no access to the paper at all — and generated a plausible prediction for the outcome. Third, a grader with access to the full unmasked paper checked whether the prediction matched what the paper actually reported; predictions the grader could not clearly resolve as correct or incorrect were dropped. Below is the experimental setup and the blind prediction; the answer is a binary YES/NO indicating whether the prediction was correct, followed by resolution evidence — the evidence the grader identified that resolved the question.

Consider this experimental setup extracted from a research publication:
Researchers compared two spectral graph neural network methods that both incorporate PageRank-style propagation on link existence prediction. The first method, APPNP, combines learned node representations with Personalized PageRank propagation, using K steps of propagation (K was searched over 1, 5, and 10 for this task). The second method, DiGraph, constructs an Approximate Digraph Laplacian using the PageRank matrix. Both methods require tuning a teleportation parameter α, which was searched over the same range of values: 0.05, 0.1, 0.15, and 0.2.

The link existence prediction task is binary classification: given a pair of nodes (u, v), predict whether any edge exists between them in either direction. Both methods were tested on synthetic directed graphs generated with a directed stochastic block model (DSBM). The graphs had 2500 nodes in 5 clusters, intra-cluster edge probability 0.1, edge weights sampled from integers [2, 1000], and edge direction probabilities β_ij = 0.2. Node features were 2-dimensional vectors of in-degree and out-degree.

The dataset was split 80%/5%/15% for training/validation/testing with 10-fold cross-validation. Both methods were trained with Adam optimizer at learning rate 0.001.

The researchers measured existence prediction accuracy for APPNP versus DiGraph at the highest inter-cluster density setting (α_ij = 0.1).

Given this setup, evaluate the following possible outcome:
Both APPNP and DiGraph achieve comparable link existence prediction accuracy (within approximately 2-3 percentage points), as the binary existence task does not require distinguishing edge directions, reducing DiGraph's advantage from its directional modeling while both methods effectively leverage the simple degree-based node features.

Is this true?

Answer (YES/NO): NO